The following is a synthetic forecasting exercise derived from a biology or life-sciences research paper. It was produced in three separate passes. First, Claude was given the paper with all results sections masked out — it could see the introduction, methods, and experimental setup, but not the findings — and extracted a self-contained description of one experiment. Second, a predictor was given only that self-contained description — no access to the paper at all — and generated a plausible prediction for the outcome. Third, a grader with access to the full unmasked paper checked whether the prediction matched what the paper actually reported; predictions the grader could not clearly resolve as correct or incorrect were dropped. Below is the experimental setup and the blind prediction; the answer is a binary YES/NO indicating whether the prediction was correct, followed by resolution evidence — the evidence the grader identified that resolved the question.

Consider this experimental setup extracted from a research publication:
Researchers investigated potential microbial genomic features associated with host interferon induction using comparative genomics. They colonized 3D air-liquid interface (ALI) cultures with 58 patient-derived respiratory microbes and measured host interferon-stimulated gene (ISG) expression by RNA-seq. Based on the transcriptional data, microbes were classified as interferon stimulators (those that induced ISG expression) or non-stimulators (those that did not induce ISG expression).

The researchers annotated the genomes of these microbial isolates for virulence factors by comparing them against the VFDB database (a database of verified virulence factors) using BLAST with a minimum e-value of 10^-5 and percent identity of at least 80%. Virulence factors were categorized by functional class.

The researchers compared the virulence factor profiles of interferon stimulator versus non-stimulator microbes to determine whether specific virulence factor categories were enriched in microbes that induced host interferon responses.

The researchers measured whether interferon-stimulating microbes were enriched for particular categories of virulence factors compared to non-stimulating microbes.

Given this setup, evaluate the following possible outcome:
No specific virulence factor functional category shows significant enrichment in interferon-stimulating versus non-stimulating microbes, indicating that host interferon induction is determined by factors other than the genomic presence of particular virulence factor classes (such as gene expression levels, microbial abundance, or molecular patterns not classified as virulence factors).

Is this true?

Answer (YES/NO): YES